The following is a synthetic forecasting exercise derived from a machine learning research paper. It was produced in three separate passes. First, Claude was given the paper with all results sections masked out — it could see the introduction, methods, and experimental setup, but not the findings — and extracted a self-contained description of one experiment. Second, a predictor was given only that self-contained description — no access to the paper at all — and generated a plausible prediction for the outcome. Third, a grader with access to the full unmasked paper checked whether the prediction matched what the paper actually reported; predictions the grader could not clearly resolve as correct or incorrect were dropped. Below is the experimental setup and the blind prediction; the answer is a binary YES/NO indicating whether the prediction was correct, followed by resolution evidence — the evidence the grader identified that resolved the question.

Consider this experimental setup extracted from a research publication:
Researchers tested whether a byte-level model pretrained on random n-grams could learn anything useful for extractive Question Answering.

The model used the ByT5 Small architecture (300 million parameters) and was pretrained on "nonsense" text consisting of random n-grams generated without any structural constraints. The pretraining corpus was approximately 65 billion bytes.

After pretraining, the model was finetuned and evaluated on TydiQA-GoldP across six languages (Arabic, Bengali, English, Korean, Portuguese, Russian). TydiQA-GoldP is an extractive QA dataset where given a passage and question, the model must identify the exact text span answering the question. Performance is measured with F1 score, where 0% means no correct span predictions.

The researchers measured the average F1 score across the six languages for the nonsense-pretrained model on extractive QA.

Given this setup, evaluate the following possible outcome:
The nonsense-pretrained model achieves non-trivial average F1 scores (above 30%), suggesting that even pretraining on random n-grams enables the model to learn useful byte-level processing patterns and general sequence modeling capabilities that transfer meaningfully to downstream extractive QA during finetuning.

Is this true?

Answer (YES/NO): NO